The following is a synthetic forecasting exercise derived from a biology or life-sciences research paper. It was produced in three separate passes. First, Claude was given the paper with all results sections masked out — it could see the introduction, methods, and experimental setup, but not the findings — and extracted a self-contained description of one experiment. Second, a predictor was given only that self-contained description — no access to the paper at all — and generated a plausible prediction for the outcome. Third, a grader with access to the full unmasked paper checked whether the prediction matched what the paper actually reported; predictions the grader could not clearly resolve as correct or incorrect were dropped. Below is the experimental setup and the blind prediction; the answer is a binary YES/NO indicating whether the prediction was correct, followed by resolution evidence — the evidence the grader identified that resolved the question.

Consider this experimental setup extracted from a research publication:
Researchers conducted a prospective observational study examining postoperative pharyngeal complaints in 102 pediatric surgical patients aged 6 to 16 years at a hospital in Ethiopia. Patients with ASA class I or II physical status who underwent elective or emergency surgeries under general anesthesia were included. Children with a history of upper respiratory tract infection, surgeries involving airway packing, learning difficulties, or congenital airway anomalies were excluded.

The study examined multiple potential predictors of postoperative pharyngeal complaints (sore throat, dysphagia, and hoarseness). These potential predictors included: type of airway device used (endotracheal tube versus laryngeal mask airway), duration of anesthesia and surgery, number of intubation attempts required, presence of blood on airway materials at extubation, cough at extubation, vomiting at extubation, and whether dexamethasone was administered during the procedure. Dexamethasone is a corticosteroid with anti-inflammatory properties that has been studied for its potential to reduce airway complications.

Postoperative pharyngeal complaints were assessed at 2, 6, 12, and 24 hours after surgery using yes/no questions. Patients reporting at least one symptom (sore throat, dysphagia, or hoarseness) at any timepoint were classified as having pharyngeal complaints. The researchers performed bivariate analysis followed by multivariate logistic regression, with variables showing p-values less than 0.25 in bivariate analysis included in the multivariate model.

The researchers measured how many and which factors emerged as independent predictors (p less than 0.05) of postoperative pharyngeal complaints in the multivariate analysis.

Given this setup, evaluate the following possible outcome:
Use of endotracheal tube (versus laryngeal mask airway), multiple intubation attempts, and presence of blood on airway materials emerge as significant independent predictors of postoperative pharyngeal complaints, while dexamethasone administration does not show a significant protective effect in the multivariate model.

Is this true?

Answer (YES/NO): NO